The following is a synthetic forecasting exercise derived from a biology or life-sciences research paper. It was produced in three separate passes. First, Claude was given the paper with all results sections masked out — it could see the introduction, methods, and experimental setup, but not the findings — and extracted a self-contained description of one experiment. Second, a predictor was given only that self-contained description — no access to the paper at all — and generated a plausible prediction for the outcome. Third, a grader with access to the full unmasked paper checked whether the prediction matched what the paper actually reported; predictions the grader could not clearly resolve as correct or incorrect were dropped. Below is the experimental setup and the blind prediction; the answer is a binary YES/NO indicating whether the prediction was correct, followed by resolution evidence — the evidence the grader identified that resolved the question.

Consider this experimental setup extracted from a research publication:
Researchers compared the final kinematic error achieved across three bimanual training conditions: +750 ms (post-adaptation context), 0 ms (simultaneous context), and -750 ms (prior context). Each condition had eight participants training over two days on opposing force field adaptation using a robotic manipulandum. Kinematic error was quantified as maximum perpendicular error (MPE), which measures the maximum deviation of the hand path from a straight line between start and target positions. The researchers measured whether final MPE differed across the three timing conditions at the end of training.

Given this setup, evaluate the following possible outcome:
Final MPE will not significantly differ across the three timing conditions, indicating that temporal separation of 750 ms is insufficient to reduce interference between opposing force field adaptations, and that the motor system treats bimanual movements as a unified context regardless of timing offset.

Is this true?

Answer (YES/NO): NO